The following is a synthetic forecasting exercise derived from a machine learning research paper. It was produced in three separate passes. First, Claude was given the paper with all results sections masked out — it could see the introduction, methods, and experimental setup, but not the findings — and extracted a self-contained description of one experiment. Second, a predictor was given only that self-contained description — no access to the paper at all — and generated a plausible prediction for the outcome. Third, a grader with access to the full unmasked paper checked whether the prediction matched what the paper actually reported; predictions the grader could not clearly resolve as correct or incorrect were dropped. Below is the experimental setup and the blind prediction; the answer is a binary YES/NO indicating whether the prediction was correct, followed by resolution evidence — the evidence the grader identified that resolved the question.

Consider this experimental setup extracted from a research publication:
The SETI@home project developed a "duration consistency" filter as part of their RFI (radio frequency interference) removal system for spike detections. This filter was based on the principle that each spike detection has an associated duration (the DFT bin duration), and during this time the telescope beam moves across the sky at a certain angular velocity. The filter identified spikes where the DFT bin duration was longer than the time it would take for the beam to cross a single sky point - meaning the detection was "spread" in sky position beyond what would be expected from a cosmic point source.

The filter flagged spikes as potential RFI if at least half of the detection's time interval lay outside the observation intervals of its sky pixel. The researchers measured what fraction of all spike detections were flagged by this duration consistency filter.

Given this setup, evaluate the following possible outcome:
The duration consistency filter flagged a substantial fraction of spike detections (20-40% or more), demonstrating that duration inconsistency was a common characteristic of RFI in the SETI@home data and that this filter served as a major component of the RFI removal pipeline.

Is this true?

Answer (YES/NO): YES